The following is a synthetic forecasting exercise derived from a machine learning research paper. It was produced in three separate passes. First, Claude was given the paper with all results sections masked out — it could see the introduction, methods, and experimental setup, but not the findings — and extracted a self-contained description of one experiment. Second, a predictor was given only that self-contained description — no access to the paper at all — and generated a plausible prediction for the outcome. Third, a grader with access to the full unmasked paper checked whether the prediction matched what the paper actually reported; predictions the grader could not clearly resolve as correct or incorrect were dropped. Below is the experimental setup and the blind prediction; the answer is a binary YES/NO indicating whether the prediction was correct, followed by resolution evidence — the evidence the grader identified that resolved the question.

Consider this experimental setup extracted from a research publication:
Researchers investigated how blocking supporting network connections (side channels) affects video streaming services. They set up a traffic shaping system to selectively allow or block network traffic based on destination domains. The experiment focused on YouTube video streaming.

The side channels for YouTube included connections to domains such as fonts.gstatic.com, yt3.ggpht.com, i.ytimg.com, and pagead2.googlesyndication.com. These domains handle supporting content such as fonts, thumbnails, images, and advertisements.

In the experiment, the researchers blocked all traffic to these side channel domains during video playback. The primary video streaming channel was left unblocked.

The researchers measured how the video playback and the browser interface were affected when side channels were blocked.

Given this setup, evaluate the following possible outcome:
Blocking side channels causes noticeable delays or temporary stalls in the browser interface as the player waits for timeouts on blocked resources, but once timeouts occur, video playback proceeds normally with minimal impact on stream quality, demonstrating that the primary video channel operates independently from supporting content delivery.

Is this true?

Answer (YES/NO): NO